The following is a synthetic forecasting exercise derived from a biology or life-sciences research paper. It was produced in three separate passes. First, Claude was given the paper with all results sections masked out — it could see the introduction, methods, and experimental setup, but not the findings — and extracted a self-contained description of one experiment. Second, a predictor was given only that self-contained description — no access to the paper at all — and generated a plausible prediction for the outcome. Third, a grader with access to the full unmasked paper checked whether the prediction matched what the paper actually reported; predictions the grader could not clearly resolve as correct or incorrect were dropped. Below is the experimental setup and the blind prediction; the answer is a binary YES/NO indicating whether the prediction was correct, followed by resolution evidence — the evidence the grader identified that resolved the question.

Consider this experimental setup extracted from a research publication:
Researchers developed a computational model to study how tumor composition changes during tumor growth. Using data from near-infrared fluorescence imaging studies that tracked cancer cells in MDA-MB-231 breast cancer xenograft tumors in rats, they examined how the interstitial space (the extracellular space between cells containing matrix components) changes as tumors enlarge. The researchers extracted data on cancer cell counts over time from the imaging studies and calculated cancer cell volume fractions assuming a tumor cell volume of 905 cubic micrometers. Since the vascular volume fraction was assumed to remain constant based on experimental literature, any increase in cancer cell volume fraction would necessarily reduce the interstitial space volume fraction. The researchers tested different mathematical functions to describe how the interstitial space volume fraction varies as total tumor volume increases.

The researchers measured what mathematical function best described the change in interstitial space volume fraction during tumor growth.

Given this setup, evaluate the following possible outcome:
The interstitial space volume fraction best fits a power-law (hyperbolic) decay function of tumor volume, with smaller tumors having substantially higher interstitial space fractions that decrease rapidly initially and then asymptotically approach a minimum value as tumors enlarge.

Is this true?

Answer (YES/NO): NO